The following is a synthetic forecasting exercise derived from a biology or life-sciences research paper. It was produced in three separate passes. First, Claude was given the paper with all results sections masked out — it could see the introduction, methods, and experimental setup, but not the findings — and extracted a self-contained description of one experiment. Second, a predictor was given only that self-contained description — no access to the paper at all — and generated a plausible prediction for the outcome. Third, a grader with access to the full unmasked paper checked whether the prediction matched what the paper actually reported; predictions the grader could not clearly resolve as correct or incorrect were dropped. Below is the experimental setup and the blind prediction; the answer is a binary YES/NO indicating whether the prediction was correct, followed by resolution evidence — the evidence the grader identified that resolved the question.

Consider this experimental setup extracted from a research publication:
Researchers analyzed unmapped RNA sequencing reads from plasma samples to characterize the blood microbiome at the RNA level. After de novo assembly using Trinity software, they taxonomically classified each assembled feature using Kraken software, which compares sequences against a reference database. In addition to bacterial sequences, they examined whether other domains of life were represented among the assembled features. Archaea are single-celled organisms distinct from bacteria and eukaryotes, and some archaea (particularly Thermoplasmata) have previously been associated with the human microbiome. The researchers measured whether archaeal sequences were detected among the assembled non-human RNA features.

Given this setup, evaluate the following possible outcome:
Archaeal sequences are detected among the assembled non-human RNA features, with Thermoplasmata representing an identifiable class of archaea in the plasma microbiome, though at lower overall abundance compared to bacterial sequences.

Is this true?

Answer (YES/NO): YES